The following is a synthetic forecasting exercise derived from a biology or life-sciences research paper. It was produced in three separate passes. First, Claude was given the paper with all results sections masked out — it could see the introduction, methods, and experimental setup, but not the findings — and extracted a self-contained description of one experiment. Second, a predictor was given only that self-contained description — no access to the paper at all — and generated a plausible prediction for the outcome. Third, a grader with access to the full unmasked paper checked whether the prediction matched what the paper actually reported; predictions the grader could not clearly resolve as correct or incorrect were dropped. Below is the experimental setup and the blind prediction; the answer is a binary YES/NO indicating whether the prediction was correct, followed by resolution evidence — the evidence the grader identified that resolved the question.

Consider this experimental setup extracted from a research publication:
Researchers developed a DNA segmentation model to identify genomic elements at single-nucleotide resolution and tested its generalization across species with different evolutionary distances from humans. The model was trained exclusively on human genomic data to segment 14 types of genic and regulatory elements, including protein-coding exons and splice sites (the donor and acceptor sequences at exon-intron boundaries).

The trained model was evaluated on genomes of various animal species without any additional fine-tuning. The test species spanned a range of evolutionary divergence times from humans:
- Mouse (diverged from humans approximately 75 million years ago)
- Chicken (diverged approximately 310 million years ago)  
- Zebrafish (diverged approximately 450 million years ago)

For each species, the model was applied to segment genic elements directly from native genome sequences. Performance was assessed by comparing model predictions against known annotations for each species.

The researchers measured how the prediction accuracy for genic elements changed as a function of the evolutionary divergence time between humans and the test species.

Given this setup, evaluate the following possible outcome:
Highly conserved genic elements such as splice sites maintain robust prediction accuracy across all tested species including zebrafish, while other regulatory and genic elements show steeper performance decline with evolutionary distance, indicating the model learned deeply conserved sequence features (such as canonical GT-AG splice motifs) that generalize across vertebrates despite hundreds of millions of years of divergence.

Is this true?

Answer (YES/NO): YES